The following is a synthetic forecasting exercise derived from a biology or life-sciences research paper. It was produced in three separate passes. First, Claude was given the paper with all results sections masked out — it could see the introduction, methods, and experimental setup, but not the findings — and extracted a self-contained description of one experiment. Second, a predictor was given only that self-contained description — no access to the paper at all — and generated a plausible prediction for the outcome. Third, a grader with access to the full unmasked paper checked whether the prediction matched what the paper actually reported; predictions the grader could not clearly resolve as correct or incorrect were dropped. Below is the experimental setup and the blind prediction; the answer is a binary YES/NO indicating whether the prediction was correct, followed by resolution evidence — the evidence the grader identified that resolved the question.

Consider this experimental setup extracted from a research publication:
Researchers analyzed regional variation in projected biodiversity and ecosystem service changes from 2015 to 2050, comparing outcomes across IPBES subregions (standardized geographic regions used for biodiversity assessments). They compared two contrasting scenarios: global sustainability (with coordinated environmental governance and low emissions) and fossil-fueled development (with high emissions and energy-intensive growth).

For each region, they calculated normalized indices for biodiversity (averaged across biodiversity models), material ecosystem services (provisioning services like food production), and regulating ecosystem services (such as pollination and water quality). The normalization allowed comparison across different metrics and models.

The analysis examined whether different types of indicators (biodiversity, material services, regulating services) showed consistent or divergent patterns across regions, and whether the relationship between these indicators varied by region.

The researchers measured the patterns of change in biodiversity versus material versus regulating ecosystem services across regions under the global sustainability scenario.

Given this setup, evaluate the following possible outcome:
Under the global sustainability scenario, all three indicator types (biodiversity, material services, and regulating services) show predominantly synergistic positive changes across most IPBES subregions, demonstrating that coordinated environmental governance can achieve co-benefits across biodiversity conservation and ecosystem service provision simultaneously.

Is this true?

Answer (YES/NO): NO